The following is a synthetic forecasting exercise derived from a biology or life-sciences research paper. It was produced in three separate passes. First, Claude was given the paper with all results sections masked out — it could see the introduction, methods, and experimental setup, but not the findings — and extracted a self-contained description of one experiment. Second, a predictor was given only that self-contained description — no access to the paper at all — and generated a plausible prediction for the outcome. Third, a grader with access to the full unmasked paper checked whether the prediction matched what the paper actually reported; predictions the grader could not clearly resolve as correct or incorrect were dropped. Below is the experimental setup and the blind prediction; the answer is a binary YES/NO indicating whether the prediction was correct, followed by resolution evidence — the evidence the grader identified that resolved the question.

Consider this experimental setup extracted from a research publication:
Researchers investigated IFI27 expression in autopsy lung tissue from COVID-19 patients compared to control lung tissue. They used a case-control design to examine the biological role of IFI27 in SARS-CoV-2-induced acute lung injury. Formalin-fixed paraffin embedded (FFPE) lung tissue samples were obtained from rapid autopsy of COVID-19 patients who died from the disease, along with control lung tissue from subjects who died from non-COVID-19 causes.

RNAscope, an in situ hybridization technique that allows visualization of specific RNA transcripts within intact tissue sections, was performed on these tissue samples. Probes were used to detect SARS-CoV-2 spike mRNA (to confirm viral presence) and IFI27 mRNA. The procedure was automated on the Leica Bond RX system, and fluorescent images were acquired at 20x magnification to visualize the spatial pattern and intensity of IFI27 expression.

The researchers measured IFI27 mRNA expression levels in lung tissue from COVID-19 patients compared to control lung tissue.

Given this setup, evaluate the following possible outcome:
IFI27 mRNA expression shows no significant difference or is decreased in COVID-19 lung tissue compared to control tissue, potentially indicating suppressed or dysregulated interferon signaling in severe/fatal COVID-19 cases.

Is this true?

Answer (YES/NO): NO